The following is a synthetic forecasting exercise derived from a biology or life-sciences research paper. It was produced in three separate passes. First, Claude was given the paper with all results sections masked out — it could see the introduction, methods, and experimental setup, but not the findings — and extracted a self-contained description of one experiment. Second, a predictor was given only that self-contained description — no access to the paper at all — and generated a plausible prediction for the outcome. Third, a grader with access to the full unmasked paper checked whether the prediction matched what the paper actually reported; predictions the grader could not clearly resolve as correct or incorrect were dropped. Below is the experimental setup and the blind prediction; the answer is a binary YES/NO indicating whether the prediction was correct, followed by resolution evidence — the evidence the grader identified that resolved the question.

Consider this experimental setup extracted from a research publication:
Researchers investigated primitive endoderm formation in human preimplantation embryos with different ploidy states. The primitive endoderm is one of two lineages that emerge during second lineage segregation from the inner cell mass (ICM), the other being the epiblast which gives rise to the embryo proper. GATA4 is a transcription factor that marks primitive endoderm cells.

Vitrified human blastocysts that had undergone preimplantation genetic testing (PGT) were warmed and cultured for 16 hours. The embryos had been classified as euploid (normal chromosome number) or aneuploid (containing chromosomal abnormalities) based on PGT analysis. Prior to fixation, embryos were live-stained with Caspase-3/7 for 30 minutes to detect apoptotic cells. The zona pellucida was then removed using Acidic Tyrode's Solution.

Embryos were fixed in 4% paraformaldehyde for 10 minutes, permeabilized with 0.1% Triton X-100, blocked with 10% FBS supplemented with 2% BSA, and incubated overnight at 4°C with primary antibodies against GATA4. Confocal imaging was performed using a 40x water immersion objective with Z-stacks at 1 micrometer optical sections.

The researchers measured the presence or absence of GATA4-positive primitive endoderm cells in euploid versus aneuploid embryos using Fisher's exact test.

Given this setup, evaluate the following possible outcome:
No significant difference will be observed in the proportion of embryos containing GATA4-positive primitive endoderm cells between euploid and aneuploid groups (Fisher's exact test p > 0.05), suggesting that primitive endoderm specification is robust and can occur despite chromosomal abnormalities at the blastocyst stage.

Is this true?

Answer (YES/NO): NO